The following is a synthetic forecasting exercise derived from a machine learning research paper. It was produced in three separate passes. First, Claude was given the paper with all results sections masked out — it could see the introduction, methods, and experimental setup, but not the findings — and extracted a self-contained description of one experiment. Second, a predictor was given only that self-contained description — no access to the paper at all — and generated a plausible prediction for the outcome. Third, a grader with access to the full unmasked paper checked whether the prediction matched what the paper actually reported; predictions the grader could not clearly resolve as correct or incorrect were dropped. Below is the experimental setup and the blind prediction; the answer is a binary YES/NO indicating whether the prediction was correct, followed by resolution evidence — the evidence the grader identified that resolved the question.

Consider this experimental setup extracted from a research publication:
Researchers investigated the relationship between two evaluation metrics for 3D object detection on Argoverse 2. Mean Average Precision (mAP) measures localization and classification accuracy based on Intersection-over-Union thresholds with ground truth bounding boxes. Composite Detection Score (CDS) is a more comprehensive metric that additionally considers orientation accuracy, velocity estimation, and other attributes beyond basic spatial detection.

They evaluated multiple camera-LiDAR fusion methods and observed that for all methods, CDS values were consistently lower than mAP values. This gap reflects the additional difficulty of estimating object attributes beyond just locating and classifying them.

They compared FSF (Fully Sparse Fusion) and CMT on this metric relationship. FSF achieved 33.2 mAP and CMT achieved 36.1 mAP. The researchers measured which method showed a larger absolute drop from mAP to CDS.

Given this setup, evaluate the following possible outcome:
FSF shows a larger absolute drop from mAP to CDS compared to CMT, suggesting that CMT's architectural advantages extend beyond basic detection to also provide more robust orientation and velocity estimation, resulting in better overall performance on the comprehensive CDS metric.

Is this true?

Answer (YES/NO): NO